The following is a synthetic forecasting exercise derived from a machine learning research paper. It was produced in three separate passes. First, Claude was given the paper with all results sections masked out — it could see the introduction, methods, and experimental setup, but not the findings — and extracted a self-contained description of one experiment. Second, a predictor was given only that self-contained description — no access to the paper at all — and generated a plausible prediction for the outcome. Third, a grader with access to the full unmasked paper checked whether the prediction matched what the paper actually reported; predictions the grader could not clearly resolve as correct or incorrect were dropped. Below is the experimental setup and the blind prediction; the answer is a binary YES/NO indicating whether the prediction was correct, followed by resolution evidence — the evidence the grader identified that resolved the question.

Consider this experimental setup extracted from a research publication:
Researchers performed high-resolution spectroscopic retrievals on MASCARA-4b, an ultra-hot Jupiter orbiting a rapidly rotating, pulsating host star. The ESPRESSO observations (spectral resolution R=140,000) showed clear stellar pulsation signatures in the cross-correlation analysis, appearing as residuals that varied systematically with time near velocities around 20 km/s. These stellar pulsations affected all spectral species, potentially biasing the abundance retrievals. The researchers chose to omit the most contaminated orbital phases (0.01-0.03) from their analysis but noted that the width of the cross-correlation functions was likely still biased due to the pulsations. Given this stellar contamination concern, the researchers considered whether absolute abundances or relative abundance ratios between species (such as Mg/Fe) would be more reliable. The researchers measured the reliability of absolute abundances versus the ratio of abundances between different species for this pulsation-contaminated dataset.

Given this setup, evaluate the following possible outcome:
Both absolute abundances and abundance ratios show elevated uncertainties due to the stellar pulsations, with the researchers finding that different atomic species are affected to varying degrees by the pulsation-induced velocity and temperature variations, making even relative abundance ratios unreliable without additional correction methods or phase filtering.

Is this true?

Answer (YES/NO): NO